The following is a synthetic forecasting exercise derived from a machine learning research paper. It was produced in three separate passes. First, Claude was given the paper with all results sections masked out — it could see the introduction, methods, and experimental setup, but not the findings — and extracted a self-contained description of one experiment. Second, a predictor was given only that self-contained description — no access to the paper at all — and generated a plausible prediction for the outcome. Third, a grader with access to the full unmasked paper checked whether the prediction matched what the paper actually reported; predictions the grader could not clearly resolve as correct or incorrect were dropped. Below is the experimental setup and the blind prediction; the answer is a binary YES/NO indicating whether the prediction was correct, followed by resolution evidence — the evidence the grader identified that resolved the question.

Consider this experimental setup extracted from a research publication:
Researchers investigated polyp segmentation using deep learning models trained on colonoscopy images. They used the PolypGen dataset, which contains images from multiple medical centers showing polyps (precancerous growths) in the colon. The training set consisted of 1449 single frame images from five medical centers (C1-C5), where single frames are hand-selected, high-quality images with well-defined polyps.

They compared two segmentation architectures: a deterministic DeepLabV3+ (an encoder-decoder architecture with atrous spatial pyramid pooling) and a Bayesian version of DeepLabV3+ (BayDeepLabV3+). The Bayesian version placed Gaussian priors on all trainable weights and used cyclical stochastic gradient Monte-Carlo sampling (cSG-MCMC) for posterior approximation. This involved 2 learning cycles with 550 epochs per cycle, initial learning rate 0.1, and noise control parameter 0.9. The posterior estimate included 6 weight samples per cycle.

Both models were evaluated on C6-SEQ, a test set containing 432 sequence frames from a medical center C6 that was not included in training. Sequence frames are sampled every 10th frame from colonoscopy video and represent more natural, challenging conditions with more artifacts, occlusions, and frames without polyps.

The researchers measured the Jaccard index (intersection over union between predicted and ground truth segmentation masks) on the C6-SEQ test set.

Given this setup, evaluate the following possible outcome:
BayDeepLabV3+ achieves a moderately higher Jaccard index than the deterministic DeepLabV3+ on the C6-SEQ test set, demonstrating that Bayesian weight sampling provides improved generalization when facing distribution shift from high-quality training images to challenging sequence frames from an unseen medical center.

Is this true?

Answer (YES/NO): NO